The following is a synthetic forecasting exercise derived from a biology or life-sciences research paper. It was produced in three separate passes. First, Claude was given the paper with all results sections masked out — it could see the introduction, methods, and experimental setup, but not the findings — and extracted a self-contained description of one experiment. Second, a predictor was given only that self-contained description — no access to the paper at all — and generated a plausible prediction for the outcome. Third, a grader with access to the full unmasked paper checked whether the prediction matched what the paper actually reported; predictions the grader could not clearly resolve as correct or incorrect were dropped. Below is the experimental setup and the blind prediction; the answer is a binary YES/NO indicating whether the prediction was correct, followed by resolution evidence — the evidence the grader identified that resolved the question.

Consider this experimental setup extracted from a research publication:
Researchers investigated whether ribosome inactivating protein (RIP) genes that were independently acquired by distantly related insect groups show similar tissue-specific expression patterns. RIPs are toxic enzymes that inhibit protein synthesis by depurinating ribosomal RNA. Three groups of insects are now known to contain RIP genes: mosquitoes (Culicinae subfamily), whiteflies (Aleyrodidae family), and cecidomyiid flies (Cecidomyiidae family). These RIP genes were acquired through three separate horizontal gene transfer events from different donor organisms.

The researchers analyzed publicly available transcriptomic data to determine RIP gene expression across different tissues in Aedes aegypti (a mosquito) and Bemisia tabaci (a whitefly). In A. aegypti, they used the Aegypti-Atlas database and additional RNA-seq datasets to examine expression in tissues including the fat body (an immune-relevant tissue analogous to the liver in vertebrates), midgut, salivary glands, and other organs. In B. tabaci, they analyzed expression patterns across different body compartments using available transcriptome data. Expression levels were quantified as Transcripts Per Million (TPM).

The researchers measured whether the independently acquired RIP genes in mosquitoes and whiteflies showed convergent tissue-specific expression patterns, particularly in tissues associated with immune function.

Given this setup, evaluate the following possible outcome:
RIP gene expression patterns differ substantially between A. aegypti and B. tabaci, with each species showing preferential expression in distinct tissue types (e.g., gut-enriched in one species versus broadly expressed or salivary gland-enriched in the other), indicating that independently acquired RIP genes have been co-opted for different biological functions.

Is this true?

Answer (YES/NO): NO